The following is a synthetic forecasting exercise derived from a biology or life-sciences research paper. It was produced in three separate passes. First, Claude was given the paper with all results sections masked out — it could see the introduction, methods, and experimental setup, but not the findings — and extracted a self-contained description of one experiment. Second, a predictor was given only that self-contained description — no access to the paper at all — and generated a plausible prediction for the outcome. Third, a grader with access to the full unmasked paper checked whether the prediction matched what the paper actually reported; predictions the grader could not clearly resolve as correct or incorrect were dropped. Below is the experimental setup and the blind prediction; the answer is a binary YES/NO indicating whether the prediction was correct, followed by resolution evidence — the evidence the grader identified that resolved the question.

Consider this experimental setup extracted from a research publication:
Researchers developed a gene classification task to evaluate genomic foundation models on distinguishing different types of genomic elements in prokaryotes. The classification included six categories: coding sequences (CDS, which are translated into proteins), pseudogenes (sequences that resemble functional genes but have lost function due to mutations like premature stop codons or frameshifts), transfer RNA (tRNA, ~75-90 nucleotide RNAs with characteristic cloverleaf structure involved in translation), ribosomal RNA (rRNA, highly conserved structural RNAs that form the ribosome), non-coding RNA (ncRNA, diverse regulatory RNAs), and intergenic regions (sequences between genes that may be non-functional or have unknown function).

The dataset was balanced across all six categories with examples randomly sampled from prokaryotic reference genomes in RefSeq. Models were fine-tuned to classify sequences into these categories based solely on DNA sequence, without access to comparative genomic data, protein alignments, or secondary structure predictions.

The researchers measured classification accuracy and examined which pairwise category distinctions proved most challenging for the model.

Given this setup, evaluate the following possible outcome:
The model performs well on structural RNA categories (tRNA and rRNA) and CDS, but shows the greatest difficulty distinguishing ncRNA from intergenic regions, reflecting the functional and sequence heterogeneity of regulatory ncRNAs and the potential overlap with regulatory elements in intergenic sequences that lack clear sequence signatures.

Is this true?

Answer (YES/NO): NO